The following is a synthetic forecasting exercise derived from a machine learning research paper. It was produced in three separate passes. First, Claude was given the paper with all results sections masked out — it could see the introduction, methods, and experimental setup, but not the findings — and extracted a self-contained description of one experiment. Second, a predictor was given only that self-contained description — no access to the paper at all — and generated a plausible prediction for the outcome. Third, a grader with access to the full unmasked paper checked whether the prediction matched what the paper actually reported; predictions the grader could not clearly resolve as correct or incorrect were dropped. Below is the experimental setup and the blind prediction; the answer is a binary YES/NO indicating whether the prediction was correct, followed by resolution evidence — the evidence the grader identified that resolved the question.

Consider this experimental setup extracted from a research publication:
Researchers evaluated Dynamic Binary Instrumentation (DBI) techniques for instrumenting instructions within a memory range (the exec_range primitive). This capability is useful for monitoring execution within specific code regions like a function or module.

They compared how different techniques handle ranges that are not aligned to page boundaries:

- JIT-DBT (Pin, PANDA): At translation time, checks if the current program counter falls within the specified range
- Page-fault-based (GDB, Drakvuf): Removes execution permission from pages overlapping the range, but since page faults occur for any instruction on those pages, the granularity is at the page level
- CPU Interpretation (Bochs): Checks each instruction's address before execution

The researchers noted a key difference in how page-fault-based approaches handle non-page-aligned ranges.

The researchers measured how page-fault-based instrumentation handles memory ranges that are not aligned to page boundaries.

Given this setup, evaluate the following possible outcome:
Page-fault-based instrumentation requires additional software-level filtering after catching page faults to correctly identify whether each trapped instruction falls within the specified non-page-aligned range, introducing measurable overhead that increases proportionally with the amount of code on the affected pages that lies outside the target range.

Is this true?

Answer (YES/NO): NO